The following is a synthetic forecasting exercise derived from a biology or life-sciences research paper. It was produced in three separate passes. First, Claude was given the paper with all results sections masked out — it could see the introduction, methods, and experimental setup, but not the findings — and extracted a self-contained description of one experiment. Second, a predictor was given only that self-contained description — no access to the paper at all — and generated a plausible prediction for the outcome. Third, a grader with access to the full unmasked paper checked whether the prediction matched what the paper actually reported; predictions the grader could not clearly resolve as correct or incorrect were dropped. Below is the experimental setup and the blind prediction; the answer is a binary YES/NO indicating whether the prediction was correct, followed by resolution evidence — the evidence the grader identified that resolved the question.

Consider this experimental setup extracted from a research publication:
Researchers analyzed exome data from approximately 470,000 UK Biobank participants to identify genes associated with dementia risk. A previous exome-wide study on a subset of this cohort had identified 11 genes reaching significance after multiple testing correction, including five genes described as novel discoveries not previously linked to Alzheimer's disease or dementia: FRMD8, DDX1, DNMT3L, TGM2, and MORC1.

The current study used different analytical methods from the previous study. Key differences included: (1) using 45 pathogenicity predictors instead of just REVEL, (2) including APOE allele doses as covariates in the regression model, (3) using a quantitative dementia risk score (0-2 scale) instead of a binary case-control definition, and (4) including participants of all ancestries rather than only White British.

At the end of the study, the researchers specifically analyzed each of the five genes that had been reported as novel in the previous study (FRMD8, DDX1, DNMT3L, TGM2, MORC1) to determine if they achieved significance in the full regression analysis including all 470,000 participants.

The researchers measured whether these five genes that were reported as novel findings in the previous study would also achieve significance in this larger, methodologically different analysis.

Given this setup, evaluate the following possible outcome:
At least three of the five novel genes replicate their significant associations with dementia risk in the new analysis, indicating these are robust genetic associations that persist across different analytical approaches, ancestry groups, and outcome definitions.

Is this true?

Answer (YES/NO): NO